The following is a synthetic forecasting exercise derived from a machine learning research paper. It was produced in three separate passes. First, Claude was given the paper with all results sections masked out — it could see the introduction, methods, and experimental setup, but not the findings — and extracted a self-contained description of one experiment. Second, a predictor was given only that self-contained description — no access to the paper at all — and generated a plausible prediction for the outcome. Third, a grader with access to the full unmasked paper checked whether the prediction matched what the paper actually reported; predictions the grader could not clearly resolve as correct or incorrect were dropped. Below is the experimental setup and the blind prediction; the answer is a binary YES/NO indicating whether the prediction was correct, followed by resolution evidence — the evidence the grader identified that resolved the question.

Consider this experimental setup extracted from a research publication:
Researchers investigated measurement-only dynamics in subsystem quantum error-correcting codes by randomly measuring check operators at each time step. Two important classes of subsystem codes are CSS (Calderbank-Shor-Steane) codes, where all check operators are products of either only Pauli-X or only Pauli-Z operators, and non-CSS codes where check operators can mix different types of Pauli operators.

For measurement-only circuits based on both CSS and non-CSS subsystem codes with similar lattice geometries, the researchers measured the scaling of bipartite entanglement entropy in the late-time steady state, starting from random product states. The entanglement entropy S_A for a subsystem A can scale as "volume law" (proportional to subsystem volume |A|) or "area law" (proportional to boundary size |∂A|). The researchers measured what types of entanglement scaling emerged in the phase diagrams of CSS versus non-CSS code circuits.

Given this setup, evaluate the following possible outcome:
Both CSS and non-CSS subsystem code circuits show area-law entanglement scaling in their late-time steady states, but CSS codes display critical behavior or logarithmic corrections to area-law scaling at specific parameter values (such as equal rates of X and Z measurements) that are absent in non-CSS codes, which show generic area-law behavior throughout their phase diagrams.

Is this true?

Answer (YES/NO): NO